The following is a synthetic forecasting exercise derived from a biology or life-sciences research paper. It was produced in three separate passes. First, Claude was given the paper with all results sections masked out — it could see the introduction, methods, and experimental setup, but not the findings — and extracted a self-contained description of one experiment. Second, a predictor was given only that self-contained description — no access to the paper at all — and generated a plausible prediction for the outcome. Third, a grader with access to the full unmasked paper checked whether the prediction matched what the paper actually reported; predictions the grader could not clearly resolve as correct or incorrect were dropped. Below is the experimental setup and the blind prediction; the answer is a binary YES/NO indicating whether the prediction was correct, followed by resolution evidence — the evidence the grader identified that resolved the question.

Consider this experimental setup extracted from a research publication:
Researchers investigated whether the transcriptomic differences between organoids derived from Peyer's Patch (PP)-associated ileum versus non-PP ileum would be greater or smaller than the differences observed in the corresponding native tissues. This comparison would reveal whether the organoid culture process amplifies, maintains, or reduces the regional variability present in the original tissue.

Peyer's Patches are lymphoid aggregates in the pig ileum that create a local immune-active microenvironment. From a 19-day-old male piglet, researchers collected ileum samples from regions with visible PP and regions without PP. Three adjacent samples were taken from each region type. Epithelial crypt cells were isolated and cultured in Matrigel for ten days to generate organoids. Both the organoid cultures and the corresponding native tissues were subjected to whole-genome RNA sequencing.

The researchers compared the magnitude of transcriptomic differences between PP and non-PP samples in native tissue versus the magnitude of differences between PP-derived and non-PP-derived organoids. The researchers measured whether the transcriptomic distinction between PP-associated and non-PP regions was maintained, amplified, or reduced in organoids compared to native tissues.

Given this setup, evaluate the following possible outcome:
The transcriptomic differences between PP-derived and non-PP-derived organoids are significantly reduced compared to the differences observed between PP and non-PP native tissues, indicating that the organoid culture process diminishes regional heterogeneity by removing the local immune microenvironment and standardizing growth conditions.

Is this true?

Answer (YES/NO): NO